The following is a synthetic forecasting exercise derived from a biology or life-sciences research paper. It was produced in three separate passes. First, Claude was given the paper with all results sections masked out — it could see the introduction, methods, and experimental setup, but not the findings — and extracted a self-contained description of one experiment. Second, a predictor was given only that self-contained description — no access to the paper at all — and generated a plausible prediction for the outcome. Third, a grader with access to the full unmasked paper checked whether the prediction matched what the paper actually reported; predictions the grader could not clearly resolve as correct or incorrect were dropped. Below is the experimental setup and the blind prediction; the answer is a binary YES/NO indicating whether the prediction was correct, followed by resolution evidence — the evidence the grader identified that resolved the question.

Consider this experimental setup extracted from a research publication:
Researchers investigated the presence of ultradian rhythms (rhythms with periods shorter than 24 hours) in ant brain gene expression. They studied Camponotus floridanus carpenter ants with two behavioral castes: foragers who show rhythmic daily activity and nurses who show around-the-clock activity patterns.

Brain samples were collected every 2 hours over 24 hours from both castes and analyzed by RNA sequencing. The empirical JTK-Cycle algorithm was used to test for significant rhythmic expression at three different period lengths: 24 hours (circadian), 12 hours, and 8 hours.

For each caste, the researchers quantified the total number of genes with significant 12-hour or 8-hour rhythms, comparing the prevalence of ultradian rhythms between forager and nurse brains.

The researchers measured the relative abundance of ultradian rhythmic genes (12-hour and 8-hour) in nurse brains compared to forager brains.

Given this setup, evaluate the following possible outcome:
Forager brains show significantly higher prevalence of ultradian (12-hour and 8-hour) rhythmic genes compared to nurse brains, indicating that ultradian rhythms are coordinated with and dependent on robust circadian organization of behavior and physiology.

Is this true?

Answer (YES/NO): NO